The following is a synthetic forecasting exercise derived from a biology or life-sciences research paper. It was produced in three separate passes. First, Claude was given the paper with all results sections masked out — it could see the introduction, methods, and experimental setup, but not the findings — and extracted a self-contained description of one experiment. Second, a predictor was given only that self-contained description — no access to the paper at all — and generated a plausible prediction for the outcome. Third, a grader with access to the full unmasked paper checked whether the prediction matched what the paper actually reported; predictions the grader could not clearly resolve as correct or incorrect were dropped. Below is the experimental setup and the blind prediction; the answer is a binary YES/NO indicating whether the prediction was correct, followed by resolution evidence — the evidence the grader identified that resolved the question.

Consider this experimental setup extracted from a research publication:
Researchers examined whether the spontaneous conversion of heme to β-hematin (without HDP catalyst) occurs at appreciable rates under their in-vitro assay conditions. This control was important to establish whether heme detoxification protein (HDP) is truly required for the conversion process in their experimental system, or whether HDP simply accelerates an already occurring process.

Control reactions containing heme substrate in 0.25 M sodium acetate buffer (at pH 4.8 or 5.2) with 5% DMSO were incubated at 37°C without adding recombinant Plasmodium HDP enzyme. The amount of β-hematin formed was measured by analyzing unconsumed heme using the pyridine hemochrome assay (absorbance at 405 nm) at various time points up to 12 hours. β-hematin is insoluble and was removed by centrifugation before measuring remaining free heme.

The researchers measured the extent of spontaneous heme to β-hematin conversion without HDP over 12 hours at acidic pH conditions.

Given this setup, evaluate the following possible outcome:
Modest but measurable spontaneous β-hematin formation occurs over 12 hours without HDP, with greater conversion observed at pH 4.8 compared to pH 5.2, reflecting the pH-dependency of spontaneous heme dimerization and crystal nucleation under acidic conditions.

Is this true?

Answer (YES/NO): NO